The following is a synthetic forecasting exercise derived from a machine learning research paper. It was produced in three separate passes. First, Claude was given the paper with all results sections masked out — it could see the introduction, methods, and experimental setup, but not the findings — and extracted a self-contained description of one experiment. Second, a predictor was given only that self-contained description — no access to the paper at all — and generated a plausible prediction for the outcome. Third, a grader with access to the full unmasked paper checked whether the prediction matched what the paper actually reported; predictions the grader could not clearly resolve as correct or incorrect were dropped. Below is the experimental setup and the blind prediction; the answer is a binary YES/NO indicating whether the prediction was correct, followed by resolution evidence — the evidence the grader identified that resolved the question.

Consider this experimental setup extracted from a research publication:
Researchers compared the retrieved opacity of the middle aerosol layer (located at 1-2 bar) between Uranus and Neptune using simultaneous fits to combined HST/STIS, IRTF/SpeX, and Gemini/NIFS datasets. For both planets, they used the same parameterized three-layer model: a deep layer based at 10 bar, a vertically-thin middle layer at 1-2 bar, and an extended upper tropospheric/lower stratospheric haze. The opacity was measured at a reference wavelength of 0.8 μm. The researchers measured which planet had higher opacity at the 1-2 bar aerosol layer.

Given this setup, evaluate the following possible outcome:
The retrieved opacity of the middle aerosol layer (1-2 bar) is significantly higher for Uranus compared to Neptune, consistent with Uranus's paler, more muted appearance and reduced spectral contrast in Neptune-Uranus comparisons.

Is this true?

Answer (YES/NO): YES